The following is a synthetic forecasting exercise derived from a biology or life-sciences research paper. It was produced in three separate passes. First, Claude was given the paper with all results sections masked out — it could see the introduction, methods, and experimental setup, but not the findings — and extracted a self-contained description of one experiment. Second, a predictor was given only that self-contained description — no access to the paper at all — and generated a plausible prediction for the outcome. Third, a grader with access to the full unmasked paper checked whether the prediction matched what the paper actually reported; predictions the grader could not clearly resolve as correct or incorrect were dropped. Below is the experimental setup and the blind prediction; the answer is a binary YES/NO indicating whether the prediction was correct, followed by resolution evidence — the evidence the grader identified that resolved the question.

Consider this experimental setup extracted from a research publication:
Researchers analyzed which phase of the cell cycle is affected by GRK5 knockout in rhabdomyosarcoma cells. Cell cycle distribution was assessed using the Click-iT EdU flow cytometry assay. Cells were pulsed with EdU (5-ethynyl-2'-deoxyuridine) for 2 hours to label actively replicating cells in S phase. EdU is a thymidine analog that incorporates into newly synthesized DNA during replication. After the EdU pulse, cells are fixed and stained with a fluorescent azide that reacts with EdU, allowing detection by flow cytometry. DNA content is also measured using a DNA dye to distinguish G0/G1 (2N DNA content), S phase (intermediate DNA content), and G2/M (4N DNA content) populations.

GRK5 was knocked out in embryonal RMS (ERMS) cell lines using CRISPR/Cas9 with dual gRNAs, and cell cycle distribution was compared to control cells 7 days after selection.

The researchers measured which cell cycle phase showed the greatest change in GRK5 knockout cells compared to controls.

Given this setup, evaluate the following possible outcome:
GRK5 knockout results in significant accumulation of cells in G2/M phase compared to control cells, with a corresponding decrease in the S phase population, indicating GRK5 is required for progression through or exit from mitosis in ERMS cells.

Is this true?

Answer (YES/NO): NO